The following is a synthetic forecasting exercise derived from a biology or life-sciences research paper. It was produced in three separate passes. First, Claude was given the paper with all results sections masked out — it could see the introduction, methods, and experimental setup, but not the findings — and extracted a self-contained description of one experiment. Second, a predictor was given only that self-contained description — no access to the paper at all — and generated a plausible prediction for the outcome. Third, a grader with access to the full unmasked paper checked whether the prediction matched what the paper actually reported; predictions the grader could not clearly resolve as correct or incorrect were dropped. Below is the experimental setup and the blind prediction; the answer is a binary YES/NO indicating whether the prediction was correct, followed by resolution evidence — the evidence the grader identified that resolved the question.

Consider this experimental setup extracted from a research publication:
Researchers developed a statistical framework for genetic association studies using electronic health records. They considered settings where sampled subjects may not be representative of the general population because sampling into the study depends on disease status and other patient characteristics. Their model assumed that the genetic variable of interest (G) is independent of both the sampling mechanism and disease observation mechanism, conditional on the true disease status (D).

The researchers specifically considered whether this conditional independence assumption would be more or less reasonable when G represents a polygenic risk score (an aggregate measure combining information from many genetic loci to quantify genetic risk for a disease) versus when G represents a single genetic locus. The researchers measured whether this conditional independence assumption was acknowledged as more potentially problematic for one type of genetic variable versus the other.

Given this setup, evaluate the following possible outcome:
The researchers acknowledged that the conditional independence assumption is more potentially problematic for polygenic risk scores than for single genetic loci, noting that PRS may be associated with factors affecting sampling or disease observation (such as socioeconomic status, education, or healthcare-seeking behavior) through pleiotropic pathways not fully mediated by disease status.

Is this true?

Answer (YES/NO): NO